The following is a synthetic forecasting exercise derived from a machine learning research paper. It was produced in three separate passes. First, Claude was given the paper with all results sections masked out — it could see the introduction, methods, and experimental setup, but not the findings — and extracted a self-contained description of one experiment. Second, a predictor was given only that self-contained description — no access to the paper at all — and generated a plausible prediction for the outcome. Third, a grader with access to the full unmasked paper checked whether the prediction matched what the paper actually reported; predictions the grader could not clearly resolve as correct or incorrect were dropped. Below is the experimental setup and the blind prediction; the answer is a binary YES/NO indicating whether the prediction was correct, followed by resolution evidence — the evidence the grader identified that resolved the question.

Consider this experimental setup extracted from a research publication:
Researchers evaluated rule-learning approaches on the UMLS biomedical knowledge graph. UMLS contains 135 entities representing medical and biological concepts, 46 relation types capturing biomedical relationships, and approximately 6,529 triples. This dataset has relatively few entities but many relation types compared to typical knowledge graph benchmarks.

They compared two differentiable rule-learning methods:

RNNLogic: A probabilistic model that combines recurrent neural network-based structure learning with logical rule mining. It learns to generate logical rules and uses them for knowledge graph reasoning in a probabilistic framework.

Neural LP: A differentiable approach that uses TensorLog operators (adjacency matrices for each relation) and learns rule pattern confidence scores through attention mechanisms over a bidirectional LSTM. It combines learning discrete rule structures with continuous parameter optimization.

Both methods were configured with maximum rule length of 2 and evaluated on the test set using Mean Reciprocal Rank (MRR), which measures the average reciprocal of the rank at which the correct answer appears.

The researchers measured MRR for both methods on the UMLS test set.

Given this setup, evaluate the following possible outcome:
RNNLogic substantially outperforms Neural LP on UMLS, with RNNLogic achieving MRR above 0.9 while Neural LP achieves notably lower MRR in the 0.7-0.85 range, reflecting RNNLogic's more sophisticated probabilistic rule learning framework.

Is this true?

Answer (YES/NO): NO